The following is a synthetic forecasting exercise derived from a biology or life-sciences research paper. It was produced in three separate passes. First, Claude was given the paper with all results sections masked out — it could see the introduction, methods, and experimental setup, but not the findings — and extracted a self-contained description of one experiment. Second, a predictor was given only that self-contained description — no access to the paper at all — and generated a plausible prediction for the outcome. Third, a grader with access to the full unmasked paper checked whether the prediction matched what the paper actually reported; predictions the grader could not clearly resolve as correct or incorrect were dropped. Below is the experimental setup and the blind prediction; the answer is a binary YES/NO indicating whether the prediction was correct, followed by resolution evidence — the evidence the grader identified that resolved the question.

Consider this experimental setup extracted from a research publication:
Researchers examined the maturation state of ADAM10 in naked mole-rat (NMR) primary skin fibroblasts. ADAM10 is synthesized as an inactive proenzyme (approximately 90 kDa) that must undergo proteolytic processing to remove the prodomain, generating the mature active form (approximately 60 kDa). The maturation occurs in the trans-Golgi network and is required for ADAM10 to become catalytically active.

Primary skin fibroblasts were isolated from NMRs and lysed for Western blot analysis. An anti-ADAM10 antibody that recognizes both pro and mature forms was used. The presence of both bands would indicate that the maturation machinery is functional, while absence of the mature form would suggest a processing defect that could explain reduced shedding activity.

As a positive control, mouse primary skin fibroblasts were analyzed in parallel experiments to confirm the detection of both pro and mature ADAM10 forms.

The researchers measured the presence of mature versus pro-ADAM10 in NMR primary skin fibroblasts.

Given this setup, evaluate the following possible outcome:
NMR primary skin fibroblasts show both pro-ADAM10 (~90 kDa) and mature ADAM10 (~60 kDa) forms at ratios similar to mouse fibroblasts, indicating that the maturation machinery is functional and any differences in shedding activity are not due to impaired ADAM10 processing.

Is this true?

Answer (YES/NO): NO